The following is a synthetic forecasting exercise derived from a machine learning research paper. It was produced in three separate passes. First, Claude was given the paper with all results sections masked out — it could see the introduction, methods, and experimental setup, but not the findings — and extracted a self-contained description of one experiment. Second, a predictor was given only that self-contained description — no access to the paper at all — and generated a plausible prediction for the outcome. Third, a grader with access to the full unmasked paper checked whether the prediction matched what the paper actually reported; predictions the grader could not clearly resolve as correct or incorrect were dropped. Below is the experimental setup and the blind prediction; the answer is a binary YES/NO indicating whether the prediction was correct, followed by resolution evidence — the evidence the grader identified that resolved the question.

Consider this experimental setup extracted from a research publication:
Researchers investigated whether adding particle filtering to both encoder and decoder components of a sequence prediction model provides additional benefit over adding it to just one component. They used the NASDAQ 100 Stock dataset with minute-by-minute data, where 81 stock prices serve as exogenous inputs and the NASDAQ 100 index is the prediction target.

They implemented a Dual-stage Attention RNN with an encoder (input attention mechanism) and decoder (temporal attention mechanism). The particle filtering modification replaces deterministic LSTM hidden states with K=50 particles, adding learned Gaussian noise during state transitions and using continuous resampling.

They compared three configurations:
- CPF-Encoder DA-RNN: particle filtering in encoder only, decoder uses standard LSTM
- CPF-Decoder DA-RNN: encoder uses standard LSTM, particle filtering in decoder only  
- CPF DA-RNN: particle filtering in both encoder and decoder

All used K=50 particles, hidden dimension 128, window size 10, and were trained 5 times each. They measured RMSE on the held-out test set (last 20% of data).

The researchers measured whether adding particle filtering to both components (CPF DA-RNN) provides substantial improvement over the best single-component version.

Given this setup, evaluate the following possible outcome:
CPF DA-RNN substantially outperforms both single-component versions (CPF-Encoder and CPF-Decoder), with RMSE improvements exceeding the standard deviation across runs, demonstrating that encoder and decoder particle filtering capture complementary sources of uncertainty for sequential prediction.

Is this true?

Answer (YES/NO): NO